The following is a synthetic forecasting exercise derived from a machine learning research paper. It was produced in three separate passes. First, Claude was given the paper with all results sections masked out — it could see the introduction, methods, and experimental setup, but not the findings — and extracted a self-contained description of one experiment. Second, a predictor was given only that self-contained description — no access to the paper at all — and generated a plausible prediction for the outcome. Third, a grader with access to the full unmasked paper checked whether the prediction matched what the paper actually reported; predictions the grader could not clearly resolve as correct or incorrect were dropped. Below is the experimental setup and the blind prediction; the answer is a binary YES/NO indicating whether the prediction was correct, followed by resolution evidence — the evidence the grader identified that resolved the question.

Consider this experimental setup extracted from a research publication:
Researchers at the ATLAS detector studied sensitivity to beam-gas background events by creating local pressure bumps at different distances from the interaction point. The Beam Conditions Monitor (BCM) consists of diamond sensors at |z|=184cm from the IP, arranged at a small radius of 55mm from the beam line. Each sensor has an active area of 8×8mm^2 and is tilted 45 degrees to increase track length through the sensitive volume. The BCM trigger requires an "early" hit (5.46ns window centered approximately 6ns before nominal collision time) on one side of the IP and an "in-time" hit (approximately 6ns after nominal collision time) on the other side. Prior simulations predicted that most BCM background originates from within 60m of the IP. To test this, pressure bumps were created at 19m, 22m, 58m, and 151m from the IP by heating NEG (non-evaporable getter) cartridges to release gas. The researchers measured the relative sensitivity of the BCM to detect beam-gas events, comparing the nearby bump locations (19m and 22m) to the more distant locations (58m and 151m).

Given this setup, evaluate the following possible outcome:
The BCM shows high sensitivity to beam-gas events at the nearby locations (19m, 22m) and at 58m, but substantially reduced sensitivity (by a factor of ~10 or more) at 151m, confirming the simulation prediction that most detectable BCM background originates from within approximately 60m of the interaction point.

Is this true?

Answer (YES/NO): NO